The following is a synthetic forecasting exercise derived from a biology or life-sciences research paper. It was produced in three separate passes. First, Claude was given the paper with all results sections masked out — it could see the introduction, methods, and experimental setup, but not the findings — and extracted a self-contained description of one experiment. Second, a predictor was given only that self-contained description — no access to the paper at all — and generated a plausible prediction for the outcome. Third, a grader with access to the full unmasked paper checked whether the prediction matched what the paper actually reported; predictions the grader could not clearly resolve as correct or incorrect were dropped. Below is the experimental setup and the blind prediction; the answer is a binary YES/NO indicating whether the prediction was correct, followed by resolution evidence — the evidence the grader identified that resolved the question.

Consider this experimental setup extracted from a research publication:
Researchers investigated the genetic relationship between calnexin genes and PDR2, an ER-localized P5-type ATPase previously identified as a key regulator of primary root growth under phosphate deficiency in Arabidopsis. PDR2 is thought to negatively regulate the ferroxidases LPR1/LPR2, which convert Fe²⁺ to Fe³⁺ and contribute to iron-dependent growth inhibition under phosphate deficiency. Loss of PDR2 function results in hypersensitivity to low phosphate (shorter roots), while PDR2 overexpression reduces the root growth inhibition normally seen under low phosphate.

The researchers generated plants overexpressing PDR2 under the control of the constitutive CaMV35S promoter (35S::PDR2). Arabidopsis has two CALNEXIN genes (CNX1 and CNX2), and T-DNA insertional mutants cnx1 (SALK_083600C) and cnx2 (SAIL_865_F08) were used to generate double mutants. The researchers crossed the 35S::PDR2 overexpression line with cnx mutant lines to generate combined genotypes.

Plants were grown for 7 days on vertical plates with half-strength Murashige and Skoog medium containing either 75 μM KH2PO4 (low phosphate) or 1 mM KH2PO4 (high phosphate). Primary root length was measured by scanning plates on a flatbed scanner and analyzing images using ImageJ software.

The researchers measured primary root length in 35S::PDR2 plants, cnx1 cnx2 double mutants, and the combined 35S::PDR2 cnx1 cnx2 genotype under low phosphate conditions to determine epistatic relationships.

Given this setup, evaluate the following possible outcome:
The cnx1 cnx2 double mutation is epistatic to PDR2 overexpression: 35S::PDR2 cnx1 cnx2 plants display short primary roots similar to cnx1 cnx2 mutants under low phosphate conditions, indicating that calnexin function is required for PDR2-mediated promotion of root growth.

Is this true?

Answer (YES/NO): YES